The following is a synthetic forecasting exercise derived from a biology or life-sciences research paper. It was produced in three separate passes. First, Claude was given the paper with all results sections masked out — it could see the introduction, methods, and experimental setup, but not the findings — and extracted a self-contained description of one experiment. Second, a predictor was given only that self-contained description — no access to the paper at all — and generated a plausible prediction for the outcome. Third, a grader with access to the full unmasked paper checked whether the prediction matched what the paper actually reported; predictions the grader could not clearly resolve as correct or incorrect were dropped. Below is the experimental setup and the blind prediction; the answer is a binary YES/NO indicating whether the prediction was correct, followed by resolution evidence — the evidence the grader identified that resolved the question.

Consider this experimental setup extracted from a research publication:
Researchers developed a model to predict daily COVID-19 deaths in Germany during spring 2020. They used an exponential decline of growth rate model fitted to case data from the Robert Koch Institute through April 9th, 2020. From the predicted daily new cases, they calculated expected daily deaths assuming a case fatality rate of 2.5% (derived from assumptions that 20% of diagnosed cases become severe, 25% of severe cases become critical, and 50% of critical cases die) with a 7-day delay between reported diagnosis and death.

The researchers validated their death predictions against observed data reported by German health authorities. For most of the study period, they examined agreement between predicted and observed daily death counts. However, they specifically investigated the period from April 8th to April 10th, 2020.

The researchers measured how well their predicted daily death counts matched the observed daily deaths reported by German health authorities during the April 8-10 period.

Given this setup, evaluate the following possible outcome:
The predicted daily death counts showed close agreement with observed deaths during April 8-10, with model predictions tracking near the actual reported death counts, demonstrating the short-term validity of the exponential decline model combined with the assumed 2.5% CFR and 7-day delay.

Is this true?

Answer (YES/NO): NO